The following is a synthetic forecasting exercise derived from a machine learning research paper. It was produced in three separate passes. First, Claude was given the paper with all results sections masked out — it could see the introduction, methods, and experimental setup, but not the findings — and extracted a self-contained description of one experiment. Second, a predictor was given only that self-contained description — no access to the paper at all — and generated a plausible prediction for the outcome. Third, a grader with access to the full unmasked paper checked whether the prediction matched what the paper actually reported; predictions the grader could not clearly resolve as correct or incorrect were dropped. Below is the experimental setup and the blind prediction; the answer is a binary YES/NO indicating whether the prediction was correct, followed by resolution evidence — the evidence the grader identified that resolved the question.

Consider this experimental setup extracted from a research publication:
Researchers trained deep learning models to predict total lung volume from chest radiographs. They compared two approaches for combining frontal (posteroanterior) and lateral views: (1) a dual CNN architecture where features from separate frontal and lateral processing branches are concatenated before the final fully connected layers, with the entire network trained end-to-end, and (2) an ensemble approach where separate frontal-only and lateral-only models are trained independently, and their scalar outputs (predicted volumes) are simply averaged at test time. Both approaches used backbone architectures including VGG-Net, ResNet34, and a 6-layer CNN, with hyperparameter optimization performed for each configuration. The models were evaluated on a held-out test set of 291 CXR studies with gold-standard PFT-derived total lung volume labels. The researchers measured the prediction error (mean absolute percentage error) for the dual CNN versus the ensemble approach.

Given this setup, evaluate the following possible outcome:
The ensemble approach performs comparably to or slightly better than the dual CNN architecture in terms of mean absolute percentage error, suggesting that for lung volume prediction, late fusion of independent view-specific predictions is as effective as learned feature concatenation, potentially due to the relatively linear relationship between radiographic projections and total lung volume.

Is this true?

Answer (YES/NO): NO